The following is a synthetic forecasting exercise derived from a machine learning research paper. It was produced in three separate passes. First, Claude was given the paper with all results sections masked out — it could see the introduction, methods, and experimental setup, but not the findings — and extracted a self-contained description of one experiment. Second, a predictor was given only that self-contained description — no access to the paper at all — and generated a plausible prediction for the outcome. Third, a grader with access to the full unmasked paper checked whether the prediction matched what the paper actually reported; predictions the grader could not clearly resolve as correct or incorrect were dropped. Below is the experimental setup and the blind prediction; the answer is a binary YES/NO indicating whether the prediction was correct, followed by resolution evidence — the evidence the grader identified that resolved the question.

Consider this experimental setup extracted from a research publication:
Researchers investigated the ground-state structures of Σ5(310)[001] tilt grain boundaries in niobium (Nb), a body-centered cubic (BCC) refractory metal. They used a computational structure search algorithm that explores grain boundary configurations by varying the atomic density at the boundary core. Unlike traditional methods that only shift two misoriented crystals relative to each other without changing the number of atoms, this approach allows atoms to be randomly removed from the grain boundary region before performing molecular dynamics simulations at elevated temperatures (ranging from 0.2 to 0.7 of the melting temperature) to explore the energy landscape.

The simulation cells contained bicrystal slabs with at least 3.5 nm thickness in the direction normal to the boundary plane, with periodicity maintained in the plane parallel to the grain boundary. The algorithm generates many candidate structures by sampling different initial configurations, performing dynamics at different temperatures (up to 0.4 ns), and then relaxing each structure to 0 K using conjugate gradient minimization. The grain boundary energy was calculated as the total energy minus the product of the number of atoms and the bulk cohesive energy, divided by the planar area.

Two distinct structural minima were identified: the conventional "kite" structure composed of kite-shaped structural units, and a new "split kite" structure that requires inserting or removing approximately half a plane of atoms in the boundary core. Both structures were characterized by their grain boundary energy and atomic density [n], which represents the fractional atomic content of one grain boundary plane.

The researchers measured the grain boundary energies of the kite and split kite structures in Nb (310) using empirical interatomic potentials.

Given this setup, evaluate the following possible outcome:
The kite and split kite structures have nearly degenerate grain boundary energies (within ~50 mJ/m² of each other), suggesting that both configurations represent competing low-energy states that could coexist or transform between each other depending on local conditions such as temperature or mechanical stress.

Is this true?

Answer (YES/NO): YES